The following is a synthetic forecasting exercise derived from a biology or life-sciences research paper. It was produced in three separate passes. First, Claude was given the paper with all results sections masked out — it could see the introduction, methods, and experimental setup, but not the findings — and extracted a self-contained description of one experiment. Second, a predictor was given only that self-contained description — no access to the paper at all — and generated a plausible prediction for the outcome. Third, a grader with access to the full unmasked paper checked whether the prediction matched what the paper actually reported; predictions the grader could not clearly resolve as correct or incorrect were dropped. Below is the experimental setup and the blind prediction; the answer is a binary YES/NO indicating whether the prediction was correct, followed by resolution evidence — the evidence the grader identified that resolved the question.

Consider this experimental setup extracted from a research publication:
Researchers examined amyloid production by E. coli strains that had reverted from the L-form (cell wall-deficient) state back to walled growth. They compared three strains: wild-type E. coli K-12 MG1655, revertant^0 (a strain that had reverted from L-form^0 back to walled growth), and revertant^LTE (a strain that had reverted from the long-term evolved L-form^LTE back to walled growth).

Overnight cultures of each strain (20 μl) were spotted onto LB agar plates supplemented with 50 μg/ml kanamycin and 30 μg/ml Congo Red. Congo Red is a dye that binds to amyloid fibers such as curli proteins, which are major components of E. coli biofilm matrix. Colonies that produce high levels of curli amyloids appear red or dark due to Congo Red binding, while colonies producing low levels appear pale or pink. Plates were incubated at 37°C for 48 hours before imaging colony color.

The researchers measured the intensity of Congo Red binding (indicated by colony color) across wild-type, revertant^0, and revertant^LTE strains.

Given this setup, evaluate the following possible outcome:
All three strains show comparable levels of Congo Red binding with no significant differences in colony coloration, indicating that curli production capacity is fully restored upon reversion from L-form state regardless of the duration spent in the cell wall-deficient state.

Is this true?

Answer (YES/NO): NO